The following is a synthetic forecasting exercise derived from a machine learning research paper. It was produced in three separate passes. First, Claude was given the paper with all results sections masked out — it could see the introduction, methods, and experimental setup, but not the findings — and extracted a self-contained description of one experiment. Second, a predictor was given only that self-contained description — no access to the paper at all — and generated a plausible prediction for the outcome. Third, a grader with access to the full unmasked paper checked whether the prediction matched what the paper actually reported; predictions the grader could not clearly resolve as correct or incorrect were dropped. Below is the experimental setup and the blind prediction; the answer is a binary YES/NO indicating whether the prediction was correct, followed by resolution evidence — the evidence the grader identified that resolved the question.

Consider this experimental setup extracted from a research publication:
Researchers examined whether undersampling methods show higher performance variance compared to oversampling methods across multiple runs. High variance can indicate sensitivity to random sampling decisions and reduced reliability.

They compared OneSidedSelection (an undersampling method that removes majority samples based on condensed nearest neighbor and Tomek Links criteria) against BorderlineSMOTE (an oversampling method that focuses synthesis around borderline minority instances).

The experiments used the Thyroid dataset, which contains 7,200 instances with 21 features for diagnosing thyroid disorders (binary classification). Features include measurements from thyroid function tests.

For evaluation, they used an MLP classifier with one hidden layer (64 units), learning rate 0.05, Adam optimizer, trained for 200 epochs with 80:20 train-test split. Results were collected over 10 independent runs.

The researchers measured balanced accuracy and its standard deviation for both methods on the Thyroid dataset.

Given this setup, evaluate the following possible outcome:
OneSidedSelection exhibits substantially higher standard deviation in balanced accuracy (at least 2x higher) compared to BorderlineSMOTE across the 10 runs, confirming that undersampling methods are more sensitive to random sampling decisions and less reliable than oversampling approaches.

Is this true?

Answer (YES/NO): NO